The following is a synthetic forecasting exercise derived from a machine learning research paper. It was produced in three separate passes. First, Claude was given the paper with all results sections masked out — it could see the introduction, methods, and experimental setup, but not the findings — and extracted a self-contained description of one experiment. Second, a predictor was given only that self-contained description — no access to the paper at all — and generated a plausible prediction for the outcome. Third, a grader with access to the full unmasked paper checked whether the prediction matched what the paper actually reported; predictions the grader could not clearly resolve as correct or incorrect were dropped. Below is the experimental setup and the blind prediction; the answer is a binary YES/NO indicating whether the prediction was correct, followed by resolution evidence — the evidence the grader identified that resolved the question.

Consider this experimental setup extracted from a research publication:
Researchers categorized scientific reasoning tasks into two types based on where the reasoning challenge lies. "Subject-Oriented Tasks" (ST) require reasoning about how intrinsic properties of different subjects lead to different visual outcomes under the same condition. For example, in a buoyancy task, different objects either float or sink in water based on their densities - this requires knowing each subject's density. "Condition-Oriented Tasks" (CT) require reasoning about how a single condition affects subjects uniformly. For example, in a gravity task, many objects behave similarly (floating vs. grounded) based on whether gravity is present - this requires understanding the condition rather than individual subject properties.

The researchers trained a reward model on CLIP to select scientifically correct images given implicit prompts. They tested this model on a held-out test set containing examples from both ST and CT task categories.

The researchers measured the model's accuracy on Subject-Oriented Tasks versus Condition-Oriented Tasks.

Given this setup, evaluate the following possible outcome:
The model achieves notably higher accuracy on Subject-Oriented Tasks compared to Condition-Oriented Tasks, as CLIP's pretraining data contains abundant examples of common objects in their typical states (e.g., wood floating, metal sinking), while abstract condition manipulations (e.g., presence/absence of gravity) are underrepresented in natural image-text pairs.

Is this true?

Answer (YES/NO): NO